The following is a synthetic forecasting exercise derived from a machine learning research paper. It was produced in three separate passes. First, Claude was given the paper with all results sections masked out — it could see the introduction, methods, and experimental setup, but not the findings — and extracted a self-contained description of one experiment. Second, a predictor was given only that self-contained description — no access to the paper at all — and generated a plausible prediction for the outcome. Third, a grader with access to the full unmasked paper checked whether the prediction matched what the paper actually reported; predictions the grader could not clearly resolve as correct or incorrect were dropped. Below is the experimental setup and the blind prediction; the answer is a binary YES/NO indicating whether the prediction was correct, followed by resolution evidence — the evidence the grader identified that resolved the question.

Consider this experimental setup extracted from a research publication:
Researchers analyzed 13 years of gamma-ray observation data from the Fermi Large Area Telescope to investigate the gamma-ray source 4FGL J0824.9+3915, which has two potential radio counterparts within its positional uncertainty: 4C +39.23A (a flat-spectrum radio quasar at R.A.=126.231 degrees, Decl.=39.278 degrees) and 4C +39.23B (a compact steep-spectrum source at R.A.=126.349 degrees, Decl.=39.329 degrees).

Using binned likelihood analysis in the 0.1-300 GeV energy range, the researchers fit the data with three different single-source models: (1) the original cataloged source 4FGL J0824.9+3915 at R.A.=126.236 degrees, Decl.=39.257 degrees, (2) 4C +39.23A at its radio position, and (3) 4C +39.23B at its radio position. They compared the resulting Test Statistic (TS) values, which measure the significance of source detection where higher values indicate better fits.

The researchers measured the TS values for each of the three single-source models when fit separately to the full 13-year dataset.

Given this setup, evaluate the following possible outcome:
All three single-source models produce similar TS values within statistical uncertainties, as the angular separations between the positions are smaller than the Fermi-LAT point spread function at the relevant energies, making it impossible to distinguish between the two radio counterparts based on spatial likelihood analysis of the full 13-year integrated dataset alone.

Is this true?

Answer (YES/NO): NO